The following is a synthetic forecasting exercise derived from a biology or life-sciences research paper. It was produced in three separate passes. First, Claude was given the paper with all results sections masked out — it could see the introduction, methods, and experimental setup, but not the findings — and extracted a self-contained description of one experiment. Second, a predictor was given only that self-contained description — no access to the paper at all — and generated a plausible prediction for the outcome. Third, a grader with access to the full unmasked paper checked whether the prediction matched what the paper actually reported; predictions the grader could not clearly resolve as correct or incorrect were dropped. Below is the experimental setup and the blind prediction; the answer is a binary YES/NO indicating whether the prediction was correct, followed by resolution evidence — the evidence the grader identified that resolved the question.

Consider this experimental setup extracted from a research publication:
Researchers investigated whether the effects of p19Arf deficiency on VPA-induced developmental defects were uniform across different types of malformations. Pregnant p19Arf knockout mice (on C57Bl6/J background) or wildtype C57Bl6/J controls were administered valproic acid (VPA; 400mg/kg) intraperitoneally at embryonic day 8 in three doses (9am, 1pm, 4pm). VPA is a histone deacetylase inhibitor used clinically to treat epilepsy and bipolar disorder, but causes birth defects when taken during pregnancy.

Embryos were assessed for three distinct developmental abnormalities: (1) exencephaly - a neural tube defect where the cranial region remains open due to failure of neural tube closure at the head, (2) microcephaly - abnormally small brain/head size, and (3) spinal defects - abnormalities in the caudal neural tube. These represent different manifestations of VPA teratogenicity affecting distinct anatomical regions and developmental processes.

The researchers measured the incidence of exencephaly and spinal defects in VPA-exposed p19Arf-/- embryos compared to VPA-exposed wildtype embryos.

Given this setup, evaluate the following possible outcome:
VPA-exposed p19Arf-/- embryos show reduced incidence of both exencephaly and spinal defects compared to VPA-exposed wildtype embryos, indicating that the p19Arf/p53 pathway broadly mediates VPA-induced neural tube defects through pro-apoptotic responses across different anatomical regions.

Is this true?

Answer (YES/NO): NO